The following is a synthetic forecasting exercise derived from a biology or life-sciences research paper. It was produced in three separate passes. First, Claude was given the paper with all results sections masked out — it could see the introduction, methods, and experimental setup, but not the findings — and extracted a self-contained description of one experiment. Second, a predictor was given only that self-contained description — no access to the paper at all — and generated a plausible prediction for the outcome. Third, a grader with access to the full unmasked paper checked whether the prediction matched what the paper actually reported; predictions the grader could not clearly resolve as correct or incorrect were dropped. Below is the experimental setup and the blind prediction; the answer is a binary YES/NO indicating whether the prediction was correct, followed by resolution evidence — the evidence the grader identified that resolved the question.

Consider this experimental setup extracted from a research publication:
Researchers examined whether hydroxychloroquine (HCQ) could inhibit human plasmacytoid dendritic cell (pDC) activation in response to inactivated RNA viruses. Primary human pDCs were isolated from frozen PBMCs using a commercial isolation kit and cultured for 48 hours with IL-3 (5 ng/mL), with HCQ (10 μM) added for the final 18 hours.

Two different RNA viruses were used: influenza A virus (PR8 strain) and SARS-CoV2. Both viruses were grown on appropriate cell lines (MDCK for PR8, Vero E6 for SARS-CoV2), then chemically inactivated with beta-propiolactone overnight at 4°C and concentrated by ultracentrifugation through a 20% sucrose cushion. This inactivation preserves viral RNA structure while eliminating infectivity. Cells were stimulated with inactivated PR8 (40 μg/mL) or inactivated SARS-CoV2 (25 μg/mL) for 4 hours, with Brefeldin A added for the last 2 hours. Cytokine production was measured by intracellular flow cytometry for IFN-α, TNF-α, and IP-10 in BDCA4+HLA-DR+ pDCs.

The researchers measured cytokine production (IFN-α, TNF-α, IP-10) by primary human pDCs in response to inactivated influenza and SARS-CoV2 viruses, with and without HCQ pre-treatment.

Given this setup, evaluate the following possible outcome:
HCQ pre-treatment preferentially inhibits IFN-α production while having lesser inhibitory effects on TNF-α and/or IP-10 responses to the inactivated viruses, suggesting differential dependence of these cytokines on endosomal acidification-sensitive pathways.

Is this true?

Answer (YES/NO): NO